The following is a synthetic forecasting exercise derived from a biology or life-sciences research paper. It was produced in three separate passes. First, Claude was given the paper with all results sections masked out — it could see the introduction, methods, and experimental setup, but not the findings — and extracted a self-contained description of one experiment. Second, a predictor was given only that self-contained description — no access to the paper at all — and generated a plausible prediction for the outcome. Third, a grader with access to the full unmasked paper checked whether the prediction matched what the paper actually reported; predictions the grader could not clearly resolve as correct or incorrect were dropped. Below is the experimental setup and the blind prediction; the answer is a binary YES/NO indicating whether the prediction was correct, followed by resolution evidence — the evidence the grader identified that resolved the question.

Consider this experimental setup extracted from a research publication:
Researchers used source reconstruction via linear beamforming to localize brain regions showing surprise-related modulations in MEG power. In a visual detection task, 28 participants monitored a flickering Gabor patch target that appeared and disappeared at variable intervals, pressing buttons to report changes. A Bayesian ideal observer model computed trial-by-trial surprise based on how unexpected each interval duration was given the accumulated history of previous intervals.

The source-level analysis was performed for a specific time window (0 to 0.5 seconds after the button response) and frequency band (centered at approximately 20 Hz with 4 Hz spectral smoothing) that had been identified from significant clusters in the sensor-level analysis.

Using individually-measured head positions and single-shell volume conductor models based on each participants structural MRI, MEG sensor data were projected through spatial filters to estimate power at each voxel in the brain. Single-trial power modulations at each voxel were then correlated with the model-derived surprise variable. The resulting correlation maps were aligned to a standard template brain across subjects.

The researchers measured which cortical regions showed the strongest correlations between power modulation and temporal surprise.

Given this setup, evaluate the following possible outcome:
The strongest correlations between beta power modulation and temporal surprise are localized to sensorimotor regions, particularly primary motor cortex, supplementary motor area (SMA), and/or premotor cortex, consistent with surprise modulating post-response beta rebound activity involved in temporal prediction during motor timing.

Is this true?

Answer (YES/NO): NO